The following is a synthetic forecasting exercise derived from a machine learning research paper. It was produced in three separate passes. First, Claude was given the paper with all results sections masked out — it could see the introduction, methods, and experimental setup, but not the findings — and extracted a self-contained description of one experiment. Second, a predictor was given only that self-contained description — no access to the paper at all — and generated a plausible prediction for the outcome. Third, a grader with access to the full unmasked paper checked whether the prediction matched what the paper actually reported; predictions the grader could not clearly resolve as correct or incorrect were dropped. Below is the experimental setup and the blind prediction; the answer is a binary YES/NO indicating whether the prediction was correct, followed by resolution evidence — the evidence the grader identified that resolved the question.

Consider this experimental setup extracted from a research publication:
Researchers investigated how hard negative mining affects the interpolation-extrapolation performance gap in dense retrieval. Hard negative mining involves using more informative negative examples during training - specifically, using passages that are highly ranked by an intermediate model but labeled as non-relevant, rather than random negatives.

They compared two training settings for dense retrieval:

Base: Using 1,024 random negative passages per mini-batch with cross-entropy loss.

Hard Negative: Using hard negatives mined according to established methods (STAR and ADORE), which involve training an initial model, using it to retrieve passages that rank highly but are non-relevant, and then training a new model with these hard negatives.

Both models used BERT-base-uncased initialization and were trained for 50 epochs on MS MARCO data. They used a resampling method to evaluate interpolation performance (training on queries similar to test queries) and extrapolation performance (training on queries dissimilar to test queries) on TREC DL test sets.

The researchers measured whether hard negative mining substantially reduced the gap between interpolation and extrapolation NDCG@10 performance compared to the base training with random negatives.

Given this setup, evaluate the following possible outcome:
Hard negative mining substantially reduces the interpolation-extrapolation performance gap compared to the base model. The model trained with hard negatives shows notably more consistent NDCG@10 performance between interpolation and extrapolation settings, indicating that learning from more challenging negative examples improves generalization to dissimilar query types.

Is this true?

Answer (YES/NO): NO